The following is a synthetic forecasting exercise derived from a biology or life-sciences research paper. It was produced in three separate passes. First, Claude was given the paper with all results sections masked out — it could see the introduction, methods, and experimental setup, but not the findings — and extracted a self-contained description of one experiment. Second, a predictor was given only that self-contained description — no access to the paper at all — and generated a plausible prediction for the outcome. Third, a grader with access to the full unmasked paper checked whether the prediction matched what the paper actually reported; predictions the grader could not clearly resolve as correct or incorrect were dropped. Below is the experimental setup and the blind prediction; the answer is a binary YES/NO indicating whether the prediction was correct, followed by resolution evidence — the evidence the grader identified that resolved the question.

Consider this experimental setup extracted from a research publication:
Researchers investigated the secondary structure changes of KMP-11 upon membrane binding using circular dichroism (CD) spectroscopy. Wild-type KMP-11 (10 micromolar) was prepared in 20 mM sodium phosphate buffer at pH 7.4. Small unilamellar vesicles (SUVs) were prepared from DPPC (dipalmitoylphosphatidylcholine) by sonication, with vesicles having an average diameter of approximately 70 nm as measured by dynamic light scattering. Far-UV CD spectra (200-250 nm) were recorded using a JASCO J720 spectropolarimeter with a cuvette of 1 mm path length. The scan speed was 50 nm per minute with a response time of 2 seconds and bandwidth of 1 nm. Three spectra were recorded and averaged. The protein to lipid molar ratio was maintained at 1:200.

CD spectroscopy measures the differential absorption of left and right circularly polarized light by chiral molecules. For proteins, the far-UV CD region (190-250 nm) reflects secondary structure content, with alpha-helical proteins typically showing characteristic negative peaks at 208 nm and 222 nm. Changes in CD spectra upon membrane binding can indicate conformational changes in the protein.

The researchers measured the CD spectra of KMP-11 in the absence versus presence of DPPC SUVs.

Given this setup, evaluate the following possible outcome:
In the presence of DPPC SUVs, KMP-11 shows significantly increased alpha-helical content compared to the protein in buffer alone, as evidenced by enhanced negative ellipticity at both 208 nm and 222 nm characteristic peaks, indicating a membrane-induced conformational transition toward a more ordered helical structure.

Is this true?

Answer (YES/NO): NO